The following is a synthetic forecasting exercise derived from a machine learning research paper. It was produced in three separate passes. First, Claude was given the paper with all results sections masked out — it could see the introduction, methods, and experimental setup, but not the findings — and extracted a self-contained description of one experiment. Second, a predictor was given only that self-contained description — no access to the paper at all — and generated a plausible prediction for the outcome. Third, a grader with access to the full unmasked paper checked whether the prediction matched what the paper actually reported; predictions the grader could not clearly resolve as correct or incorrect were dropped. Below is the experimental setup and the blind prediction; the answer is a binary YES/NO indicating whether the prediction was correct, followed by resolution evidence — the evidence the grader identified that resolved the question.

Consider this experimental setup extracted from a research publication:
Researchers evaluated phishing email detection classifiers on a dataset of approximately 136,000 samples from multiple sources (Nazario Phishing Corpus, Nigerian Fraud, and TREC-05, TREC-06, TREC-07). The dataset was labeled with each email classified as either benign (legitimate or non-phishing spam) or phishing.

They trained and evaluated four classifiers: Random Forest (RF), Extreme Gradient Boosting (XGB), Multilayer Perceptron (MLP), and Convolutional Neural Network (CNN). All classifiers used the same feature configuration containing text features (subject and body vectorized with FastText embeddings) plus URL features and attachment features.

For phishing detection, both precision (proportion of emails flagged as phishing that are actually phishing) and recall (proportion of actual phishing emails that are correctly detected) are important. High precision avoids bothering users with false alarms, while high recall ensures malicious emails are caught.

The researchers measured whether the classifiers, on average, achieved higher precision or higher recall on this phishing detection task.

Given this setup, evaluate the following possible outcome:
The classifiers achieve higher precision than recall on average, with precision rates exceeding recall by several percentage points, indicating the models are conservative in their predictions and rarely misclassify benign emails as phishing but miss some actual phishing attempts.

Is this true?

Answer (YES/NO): NO